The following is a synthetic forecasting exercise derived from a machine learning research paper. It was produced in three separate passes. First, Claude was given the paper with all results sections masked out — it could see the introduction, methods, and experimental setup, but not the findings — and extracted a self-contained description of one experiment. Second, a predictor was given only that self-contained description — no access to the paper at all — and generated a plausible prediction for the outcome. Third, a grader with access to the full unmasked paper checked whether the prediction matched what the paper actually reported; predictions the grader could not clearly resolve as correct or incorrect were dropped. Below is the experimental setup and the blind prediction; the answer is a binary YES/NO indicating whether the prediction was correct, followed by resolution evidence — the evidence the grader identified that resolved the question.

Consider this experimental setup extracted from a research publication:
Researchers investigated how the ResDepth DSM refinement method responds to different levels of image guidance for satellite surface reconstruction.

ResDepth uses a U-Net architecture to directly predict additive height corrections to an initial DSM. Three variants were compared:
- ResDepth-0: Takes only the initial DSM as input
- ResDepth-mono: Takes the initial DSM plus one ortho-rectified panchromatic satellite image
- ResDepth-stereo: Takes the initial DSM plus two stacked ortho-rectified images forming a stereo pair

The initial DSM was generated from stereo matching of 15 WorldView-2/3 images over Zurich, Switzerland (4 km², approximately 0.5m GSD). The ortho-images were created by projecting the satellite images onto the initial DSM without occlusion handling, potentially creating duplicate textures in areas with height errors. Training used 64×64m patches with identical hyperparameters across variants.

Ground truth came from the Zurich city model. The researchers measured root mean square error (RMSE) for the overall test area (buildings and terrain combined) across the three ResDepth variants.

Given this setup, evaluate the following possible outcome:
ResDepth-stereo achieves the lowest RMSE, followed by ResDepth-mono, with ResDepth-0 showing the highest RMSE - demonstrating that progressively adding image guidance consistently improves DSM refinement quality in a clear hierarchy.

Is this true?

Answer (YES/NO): YES